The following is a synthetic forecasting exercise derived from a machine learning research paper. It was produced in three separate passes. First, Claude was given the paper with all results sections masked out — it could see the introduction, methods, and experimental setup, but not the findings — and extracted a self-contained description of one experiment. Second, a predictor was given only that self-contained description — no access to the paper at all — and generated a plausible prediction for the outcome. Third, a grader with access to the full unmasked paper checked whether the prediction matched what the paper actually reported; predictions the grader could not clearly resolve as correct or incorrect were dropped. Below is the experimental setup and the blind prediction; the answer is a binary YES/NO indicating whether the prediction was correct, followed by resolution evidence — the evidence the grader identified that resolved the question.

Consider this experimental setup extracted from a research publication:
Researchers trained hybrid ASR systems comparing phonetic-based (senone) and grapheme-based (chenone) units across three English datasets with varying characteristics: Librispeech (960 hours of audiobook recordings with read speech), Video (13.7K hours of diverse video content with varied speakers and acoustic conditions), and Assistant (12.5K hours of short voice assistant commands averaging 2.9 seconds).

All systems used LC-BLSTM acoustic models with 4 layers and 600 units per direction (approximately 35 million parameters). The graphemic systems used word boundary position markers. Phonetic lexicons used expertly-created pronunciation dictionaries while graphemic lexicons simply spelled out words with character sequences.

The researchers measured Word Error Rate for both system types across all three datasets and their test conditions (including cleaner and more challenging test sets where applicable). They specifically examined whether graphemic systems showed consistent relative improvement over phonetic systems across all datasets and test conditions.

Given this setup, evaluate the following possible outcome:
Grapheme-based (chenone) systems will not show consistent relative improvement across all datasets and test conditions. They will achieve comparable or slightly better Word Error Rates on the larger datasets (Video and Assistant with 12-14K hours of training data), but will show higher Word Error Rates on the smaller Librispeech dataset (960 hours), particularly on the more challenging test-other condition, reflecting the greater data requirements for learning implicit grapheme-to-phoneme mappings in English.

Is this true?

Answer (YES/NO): NO